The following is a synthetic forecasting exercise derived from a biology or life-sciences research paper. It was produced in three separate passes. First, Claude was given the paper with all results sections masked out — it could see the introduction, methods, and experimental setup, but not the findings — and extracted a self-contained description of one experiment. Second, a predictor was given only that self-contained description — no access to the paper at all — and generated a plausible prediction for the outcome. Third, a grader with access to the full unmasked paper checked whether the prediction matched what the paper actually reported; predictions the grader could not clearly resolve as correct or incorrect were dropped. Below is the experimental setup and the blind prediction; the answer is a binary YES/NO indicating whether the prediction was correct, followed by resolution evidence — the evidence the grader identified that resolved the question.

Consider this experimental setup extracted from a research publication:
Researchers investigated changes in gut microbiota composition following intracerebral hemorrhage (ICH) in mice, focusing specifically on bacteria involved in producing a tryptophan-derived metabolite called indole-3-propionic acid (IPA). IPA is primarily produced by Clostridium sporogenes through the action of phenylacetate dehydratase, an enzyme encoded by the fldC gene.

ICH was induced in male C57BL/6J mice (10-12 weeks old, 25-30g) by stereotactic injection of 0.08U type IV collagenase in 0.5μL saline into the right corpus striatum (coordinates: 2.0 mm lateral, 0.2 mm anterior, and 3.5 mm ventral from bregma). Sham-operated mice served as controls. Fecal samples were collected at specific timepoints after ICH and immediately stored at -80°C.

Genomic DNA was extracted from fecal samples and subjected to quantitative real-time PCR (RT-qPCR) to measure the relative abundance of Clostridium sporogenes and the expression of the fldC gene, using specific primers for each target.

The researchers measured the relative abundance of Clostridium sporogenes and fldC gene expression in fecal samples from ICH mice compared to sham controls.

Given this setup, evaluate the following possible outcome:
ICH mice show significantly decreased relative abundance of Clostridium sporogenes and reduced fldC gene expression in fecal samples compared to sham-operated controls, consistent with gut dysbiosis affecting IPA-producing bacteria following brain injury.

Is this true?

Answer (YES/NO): YES